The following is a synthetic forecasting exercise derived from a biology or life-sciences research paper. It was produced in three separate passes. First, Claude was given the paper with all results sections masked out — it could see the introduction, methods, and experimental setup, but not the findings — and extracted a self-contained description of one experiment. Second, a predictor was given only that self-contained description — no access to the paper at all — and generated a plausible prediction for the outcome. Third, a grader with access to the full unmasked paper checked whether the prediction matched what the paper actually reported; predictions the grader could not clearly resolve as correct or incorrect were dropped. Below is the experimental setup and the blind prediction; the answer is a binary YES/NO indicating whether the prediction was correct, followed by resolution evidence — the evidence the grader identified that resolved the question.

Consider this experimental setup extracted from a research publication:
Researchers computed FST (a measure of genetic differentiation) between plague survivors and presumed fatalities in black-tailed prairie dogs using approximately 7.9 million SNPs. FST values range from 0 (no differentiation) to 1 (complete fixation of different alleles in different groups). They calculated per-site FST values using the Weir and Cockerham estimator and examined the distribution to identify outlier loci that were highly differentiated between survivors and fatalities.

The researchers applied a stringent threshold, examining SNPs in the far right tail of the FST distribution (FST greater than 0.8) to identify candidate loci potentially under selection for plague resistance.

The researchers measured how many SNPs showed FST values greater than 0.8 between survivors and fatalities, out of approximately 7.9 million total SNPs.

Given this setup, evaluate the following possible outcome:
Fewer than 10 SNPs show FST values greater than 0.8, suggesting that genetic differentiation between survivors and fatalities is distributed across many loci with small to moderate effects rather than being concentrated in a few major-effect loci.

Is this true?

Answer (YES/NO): NO